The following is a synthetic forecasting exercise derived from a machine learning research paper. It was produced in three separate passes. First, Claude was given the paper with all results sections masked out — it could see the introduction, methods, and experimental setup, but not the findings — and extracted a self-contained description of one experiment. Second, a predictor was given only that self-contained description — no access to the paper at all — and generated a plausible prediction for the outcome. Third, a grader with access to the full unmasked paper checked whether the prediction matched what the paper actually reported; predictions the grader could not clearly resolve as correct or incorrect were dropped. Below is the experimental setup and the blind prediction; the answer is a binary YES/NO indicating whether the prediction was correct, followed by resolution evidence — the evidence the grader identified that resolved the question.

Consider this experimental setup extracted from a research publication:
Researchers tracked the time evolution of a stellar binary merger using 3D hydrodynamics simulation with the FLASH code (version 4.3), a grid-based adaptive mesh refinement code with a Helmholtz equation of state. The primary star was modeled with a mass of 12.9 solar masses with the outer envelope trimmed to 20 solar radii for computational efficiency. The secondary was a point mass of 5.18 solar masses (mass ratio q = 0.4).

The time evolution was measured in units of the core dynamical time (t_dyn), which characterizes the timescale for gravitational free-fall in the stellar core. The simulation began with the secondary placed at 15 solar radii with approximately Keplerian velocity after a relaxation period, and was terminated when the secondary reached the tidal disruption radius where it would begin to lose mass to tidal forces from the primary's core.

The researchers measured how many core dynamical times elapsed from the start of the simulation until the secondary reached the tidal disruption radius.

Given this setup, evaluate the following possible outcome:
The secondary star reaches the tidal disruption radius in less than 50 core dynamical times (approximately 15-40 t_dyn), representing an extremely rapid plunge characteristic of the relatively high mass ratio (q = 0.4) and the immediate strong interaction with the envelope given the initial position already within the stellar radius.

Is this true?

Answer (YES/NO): YES